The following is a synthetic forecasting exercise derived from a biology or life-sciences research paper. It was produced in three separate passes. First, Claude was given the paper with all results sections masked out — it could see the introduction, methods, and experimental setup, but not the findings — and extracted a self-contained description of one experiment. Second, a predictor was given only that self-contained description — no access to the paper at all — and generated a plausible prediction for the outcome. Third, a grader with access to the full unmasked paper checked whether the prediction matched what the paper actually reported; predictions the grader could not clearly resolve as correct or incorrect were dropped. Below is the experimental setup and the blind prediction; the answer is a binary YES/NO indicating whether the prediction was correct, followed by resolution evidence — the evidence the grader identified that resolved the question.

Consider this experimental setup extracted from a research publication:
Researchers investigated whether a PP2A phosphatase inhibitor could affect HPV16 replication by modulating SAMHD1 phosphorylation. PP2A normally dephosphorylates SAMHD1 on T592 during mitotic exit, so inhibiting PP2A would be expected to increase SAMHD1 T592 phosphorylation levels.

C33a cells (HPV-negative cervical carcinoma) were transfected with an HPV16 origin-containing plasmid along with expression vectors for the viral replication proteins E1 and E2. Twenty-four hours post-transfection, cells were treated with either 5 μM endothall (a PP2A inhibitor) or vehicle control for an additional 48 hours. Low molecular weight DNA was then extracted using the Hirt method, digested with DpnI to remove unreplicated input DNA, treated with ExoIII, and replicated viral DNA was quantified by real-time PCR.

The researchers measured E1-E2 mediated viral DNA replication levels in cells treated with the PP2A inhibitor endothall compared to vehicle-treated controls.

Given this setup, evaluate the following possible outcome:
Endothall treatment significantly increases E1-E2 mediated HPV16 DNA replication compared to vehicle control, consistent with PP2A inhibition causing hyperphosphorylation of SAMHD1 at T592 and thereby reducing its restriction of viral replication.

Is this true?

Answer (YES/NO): NO